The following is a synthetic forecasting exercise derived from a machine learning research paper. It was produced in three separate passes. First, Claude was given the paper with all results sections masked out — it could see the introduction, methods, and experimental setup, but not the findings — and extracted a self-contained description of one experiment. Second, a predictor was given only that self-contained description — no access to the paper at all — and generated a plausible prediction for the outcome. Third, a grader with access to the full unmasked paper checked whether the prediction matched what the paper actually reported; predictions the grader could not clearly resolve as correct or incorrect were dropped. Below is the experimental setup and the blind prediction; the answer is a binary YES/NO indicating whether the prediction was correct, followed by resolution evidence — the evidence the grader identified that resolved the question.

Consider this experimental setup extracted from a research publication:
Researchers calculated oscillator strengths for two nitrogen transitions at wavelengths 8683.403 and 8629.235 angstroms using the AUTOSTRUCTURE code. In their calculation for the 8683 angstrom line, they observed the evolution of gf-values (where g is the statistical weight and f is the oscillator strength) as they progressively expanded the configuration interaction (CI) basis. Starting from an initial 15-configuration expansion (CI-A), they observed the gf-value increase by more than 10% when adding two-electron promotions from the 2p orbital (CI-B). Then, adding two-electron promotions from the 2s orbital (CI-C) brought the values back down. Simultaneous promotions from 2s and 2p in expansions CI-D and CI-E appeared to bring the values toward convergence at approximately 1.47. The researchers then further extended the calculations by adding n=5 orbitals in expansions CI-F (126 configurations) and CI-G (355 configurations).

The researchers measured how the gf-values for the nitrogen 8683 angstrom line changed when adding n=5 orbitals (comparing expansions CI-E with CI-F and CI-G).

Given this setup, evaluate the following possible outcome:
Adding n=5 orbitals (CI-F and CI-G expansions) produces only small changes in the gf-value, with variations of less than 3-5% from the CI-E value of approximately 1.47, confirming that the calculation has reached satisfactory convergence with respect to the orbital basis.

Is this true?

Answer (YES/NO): NO